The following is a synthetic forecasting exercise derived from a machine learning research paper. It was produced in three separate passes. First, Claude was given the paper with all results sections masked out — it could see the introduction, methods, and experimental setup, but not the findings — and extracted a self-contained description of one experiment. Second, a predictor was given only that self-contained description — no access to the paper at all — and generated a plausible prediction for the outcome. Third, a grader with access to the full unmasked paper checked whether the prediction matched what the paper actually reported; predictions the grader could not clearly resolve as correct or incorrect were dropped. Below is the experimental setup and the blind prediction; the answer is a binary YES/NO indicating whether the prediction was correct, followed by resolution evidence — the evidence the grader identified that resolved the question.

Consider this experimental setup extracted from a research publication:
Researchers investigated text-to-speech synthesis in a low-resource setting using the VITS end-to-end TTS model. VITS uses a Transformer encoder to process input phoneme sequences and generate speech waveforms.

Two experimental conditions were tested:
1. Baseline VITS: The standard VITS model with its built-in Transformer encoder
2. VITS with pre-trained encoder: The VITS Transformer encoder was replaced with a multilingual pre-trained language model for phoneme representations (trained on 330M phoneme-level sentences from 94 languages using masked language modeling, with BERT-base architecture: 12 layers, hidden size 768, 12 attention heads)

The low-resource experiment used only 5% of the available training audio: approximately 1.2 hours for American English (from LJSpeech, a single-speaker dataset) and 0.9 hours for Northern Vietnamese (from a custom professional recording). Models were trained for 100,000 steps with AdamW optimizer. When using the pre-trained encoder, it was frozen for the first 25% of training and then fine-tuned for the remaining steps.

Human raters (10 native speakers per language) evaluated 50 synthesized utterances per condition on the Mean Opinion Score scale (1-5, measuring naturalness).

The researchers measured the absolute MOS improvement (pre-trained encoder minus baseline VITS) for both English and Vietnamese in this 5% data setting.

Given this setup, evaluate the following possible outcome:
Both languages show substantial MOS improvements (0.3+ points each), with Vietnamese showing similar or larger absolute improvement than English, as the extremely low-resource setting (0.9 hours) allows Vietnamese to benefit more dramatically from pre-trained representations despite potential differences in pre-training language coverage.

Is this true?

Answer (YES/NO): YES